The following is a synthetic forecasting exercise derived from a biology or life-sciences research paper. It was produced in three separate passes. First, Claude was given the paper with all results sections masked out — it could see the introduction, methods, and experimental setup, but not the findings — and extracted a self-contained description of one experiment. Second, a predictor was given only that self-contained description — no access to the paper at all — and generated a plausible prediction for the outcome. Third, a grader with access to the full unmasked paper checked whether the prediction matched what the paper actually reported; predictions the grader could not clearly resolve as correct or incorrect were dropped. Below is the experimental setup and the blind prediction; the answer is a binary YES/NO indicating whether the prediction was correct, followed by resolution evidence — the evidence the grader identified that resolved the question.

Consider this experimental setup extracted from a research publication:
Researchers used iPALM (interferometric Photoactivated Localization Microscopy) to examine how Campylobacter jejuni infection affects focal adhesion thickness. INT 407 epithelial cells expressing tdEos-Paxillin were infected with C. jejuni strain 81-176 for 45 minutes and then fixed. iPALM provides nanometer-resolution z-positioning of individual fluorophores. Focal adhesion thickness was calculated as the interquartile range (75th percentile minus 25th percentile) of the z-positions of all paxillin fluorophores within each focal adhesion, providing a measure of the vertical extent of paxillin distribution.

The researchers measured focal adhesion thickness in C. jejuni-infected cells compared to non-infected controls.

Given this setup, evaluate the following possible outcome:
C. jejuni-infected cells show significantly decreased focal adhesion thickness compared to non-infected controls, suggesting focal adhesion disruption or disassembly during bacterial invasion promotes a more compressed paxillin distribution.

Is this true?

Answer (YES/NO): NO